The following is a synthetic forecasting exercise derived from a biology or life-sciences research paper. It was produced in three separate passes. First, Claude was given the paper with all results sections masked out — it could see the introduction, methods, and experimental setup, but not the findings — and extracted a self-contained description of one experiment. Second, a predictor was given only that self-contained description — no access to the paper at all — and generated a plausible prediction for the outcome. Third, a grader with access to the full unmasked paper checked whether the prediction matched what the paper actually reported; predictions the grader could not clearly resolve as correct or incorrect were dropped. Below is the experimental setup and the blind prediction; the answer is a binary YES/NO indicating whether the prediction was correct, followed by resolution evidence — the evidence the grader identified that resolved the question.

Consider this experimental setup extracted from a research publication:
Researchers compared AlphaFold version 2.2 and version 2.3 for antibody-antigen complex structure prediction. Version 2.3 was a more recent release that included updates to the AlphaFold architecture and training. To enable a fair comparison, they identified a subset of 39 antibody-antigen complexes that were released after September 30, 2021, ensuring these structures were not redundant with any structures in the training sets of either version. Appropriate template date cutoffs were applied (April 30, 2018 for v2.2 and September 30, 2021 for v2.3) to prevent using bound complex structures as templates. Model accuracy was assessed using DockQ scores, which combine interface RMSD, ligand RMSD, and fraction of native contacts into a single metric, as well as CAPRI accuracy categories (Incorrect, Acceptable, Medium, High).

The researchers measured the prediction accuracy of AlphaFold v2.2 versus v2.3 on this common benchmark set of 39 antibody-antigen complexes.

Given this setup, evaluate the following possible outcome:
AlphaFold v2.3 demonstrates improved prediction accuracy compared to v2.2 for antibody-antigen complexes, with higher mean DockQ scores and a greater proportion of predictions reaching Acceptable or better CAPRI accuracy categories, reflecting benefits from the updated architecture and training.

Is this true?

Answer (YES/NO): NO